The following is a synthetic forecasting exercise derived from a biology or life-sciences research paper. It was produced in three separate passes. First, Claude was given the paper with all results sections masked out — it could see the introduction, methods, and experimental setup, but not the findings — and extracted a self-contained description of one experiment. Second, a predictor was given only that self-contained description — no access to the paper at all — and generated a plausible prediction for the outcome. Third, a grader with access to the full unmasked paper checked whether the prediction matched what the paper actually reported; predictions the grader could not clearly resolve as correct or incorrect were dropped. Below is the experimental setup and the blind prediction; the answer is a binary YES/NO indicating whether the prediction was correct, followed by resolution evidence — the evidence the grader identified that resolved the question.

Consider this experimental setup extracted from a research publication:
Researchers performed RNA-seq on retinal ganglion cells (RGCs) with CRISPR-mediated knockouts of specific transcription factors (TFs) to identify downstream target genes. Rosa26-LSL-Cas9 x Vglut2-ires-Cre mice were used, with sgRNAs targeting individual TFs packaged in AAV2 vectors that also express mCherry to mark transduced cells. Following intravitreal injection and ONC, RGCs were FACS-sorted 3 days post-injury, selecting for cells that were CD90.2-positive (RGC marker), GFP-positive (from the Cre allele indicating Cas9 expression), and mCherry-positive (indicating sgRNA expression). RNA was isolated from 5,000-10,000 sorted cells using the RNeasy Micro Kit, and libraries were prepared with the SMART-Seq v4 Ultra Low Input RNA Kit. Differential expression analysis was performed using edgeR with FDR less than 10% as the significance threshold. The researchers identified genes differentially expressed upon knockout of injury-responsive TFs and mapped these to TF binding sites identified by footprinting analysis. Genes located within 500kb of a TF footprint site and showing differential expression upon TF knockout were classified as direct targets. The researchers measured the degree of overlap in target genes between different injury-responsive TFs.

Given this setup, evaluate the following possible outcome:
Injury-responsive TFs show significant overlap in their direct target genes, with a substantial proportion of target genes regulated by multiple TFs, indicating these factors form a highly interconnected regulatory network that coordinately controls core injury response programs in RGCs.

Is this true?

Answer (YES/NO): NO